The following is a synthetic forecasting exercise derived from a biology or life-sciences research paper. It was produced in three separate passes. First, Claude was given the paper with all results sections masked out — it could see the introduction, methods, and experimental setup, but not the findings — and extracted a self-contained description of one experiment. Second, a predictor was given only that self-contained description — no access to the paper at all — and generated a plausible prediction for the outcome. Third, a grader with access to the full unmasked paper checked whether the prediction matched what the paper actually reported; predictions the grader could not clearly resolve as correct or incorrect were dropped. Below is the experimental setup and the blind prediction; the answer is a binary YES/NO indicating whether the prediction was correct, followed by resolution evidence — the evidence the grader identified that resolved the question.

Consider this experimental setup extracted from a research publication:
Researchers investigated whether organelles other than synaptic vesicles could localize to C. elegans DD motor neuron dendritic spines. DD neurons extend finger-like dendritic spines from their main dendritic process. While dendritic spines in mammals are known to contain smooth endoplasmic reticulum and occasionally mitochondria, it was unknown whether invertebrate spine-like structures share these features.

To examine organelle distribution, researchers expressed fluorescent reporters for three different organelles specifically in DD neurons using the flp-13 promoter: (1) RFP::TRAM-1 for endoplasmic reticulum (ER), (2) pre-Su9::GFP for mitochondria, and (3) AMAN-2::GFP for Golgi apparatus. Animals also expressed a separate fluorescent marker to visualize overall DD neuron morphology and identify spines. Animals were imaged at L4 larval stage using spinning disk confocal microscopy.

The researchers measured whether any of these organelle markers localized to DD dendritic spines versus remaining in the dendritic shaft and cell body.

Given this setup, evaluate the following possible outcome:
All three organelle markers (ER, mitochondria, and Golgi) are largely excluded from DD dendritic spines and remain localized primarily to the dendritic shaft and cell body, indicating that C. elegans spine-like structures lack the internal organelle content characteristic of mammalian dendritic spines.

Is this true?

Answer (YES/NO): NO